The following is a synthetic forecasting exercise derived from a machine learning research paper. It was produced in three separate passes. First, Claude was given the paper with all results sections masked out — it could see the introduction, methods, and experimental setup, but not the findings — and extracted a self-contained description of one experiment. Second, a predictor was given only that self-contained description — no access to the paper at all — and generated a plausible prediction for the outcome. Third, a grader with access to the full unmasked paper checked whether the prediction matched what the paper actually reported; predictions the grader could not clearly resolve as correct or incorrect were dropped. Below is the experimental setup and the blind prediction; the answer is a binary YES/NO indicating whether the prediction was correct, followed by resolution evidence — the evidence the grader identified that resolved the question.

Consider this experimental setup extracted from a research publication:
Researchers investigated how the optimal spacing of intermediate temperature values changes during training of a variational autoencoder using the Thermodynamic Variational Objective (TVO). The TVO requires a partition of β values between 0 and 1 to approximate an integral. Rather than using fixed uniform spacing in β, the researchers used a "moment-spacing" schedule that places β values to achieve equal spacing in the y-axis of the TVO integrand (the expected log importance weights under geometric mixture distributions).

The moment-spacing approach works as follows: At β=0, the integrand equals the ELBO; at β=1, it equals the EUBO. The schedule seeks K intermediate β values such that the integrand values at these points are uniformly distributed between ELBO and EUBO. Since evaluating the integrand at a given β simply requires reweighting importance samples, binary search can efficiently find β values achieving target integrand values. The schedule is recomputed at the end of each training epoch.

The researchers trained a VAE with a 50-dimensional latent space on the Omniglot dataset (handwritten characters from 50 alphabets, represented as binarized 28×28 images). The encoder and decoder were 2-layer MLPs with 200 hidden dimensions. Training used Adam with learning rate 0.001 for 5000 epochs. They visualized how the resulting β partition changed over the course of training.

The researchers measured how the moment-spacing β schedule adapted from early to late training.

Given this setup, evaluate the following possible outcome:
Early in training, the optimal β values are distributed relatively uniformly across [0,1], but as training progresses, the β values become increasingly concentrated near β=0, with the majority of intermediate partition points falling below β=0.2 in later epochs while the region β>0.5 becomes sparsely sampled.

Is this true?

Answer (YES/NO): NO